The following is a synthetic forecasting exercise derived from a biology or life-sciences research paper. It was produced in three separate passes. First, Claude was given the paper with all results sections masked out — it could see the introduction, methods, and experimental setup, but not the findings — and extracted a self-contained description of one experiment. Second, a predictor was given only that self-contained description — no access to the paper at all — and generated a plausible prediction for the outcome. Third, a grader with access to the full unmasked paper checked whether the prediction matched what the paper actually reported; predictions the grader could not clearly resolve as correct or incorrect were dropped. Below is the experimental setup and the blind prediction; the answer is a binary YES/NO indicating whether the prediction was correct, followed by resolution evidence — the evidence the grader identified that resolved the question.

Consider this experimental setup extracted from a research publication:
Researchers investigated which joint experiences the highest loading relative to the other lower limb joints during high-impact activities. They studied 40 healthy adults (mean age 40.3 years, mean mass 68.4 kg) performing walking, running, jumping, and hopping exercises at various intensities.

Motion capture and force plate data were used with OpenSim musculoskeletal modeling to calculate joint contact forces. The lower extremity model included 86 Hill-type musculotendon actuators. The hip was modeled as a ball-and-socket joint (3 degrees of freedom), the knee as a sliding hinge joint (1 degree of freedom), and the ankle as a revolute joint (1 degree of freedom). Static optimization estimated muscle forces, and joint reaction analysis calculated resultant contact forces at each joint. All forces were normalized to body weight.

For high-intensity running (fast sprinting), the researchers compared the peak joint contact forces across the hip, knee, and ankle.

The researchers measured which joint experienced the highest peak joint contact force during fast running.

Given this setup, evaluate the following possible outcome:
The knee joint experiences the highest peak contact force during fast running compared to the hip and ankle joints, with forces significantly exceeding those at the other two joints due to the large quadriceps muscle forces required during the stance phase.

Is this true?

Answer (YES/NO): NO